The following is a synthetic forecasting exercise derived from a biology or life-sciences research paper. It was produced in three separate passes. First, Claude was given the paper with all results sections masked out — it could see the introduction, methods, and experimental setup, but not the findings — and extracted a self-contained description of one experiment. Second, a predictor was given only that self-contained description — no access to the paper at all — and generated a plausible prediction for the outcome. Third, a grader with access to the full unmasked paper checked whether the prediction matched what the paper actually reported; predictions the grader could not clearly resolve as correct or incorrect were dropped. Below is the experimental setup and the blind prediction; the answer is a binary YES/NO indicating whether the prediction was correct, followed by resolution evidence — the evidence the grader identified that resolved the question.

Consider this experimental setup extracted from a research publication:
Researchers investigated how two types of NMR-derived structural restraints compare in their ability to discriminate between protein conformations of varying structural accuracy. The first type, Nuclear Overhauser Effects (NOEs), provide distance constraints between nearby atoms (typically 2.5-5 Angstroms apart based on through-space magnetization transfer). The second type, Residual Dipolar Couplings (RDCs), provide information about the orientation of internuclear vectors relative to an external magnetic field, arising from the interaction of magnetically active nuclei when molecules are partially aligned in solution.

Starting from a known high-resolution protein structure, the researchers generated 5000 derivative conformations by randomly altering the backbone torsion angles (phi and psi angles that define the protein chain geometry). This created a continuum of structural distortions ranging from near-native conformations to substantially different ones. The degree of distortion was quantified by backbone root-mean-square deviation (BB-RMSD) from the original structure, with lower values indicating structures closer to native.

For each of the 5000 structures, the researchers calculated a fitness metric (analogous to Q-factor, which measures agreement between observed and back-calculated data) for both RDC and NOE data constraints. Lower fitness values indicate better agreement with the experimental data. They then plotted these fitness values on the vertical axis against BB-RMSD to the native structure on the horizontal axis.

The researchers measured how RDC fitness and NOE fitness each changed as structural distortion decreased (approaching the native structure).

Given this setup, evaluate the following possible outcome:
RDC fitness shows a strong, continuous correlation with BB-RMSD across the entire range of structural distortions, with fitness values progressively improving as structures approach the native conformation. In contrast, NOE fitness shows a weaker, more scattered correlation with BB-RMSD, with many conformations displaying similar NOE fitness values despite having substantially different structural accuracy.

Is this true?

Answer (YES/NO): NO